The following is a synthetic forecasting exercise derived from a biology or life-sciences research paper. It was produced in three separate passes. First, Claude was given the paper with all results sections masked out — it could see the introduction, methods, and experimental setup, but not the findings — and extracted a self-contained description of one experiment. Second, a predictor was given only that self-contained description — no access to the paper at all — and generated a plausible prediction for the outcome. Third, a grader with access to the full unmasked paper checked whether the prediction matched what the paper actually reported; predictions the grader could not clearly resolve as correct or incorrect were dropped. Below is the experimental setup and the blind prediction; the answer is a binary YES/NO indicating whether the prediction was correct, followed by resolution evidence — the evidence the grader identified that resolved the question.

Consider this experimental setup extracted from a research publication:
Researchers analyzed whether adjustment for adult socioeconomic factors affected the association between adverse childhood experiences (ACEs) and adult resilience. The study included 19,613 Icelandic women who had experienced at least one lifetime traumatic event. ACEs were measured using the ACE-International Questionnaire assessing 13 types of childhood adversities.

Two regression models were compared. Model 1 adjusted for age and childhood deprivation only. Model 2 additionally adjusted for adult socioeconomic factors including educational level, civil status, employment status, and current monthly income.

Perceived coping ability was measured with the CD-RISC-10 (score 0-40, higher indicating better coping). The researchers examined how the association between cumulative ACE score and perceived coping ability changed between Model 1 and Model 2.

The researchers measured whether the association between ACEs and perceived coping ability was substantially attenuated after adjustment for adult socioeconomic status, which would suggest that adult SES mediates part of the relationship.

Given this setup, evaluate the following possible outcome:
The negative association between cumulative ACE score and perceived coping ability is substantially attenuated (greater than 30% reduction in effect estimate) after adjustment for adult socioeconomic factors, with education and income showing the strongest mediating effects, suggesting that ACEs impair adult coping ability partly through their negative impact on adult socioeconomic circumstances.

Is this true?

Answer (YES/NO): NO